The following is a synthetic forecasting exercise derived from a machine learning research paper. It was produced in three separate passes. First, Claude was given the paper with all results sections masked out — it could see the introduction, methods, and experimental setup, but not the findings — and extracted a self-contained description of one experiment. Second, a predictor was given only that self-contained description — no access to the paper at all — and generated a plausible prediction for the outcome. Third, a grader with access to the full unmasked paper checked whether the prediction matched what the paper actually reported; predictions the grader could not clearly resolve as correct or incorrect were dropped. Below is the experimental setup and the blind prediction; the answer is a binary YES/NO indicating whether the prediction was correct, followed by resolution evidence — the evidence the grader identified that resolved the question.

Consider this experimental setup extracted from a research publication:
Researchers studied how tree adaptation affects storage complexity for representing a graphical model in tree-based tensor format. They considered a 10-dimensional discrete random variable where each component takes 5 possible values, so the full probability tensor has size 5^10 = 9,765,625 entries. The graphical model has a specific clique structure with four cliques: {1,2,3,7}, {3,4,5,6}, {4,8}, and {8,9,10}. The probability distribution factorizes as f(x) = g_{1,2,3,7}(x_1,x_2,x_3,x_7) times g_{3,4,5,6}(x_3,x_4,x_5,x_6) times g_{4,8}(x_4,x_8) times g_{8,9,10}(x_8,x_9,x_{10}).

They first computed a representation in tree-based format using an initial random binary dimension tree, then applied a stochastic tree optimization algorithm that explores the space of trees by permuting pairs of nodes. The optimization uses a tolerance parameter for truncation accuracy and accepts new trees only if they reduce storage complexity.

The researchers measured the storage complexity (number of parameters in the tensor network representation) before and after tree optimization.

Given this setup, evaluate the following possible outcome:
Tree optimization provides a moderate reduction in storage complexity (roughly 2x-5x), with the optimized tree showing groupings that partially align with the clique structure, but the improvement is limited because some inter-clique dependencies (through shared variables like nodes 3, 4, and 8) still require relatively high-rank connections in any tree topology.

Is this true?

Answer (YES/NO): NO